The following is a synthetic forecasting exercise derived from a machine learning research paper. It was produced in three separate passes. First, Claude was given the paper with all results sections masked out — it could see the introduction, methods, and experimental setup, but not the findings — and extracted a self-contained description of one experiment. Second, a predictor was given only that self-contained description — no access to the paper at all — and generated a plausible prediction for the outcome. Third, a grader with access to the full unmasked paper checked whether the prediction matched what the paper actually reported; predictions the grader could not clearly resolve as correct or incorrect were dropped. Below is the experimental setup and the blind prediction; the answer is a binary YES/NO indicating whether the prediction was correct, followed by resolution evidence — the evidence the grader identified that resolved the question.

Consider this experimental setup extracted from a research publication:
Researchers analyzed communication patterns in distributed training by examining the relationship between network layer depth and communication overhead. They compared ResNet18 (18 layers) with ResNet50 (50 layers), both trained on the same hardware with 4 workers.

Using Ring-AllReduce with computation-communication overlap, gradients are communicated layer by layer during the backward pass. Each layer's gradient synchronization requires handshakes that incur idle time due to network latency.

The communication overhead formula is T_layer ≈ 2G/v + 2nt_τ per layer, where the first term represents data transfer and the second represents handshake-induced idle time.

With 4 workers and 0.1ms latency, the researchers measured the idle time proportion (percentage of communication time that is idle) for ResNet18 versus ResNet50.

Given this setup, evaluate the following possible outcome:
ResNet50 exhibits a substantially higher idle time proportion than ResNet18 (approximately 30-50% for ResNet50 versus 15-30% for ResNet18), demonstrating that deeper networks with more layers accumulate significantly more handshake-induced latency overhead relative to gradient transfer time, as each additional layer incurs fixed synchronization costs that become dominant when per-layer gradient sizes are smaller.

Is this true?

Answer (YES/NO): NO